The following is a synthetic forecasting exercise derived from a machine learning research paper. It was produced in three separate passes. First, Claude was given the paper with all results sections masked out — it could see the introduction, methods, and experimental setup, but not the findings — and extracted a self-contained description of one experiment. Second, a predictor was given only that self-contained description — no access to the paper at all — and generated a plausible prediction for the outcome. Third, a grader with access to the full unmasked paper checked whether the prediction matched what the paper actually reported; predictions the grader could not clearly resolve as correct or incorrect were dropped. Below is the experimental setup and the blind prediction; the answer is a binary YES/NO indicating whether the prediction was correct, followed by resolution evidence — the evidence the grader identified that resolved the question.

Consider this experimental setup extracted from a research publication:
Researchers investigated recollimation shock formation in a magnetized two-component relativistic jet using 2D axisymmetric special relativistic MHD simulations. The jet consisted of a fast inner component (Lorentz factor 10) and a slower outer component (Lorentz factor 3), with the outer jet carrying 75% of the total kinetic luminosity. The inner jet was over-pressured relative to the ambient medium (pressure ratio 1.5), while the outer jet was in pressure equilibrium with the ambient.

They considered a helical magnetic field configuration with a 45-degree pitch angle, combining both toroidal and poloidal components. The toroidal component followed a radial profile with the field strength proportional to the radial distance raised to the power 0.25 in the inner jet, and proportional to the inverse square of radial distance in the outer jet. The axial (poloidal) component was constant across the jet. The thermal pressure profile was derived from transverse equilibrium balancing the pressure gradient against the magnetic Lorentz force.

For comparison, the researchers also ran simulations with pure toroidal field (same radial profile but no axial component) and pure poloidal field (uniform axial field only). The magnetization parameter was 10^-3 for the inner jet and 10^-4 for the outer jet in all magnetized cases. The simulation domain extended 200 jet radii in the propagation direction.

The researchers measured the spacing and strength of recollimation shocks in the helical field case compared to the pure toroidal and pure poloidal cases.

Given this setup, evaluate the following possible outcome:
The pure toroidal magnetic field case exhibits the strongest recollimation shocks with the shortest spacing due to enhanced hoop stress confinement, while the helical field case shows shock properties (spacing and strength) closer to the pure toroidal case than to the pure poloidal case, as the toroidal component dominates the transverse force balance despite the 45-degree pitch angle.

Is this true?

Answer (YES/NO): NO